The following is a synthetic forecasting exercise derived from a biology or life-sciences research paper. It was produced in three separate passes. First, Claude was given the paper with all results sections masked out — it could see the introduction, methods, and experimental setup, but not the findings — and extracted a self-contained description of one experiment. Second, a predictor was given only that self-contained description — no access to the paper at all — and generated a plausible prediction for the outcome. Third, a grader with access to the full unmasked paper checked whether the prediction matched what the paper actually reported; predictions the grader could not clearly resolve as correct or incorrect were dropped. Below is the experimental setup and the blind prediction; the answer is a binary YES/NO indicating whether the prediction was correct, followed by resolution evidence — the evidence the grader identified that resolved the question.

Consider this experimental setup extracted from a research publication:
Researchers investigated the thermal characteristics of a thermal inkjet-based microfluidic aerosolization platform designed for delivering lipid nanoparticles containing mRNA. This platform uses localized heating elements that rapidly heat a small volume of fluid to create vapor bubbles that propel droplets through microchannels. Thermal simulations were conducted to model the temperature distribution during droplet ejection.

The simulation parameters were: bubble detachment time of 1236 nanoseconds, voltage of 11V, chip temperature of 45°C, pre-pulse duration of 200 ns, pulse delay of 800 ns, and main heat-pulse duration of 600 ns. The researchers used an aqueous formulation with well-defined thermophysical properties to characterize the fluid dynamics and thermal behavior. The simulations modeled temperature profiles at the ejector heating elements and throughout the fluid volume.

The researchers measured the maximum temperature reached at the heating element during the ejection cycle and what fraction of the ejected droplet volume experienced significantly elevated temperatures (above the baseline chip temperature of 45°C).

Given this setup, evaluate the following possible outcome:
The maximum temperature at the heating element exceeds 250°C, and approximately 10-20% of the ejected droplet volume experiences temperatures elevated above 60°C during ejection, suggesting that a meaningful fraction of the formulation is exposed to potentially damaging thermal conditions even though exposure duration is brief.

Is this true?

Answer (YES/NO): NO